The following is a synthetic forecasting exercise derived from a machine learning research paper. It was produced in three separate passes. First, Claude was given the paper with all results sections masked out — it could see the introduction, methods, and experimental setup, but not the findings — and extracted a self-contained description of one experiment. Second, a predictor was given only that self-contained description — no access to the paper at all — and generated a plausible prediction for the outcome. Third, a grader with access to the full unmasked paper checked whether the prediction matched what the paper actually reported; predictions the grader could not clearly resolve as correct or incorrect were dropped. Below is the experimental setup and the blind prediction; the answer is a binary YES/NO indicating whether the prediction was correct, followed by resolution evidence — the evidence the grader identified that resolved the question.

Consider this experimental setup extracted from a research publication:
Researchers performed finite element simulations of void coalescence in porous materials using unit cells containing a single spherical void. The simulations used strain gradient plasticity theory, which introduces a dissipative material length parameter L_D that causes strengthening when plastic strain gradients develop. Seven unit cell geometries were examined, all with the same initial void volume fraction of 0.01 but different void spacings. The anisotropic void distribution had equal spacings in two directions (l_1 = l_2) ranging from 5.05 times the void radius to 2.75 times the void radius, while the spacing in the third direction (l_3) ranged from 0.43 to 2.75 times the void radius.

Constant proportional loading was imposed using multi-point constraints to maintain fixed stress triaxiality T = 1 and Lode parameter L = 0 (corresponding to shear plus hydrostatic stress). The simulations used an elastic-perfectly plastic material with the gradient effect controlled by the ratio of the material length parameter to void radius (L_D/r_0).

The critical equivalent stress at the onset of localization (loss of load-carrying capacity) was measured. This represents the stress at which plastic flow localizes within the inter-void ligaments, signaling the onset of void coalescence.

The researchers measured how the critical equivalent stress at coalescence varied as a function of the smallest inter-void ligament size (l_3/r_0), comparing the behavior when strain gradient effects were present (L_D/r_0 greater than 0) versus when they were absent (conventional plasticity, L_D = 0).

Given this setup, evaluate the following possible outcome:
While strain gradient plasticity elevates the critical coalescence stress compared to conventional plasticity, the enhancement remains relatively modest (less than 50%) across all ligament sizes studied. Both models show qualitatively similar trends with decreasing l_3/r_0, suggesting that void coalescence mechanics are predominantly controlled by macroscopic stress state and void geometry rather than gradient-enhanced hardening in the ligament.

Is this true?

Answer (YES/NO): YES